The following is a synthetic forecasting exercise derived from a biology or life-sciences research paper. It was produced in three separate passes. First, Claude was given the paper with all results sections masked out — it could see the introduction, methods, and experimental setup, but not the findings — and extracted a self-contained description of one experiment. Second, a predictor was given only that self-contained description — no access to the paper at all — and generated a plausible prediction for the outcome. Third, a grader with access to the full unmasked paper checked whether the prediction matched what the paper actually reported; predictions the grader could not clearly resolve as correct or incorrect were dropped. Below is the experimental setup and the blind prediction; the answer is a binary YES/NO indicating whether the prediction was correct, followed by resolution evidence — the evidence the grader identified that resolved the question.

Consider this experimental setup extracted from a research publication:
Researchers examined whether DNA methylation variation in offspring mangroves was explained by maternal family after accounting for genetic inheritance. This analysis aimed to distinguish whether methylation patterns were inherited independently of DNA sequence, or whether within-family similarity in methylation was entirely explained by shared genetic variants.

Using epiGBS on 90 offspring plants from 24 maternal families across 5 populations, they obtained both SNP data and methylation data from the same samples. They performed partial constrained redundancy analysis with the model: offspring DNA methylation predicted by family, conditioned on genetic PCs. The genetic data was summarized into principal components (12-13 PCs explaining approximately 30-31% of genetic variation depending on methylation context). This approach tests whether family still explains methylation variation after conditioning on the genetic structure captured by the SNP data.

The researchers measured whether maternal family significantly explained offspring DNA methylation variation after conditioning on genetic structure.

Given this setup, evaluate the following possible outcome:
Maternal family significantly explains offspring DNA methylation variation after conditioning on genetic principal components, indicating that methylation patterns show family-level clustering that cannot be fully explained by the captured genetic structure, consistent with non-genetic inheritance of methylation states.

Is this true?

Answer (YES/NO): YES